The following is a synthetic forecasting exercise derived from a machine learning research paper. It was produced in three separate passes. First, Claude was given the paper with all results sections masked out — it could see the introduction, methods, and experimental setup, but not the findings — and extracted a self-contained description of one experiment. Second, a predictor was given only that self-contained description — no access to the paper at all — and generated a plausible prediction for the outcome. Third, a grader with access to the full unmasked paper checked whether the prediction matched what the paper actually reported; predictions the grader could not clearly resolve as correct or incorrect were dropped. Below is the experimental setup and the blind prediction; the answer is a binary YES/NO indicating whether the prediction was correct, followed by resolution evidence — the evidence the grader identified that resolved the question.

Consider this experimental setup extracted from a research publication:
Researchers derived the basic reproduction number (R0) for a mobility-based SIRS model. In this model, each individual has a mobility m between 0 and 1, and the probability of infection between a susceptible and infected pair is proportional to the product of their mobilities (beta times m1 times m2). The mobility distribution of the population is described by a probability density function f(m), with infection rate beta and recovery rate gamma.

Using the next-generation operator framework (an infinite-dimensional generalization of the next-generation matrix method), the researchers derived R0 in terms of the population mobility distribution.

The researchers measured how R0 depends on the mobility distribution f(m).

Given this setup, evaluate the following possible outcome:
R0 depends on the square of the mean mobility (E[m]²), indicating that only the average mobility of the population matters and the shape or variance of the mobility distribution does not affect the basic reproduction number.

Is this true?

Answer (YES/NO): NO